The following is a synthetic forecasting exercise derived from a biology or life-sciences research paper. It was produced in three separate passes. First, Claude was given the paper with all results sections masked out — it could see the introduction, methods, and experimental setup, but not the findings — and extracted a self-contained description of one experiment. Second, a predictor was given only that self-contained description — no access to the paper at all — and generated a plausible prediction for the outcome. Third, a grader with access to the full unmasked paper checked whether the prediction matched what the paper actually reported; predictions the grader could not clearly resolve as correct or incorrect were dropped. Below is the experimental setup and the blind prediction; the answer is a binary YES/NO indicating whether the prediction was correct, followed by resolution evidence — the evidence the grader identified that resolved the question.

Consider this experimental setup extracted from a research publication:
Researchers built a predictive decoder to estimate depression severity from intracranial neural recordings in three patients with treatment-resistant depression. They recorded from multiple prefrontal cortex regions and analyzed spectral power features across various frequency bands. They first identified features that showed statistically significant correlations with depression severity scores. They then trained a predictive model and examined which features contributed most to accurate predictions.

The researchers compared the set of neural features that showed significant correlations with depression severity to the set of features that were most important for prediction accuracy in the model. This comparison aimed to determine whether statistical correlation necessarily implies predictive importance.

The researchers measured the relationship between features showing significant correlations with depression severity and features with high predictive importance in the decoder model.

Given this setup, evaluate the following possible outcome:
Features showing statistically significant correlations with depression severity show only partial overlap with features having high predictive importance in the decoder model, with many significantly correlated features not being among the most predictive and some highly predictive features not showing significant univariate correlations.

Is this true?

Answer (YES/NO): NO